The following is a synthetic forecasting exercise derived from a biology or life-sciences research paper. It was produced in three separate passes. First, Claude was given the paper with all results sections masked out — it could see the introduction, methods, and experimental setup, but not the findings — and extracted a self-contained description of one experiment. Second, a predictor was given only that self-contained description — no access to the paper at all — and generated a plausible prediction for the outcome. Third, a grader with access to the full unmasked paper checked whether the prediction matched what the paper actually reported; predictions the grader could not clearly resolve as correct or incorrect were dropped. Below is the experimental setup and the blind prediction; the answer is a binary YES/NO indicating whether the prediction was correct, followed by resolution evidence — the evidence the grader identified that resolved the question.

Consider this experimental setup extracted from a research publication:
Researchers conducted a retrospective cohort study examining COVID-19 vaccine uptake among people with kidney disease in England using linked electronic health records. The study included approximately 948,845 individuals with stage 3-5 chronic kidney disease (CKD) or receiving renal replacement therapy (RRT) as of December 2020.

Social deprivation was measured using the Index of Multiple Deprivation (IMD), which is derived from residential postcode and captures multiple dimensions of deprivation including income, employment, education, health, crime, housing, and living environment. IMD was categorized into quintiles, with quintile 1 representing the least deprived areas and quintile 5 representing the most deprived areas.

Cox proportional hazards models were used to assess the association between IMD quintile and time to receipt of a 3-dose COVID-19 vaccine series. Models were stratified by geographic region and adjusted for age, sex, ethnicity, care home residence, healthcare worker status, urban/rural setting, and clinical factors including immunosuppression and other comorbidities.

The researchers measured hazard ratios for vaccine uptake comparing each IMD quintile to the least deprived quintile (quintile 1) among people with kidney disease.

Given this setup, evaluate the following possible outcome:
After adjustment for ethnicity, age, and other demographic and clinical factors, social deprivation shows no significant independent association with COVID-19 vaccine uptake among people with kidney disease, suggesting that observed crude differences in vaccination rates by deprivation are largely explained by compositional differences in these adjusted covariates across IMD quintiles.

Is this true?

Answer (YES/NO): NO